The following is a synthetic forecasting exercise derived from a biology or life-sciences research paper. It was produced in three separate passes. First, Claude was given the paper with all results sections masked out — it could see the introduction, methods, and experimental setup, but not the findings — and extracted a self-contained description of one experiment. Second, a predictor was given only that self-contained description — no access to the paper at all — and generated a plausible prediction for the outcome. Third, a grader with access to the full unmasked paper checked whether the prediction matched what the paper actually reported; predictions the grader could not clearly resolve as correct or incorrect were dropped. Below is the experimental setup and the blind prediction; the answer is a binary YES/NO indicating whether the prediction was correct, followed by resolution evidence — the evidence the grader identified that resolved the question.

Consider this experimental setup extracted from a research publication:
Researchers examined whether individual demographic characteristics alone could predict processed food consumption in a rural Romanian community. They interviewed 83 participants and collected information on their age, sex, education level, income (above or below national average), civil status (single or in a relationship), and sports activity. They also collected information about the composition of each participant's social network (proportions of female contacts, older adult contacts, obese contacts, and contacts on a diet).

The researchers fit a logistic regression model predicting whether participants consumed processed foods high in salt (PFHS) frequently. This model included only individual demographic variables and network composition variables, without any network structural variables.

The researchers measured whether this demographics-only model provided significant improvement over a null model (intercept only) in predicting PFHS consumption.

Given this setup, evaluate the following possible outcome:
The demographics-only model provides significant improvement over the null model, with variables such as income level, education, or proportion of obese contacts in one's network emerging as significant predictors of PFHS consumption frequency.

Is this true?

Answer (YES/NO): NO